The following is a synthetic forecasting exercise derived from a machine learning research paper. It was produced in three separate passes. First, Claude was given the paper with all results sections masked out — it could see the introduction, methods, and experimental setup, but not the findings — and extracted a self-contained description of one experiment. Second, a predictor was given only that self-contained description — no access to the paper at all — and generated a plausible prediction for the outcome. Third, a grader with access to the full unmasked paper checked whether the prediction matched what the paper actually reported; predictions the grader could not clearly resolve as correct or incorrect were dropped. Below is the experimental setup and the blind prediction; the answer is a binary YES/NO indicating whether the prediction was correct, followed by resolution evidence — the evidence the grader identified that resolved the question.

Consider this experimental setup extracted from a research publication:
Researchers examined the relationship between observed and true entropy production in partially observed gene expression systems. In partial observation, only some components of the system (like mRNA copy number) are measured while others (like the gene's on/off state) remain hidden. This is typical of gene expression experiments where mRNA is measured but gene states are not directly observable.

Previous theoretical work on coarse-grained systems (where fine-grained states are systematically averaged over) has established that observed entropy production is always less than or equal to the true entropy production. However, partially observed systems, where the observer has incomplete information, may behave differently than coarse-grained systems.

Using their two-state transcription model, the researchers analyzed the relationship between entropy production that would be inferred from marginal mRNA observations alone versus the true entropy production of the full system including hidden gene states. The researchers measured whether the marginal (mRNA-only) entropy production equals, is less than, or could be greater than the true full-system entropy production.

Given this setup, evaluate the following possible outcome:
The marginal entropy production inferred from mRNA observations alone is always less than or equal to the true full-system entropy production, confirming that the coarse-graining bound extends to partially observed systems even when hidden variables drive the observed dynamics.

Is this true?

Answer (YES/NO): NO